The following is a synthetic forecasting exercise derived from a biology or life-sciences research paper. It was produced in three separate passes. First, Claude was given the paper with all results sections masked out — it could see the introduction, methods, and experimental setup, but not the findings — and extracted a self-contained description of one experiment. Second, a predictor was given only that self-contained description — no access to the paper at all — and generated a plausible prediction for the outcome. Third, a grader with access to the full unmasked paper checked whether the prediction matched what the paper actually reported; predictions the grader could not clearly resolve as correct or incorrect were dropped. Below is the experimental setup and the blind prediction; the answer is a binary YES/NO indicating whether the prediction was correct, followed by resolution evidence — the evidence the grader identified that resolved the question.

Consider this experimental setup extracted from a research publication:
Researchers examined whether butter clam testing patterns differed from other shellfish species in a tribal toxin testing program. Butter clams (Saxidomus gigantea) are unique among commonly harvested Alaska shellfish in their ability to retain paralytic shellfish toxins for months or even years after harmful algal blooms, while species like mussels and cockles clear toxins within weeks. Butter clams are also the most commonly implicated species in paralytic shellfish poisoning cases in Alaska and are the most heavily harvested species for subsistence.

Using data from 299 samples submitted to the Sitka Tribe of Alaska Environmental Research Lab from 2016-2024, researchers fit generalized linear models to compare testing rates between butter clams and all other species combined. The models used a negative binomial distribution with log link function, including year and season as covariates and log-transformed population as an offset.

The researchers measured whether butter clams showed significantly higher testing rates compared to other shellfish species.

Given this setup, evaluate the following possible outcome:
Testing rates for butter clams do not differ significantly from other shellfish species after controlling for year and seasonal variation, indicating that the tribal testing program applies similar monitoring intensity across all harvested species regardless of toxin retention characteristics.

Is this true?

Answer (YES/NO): YES